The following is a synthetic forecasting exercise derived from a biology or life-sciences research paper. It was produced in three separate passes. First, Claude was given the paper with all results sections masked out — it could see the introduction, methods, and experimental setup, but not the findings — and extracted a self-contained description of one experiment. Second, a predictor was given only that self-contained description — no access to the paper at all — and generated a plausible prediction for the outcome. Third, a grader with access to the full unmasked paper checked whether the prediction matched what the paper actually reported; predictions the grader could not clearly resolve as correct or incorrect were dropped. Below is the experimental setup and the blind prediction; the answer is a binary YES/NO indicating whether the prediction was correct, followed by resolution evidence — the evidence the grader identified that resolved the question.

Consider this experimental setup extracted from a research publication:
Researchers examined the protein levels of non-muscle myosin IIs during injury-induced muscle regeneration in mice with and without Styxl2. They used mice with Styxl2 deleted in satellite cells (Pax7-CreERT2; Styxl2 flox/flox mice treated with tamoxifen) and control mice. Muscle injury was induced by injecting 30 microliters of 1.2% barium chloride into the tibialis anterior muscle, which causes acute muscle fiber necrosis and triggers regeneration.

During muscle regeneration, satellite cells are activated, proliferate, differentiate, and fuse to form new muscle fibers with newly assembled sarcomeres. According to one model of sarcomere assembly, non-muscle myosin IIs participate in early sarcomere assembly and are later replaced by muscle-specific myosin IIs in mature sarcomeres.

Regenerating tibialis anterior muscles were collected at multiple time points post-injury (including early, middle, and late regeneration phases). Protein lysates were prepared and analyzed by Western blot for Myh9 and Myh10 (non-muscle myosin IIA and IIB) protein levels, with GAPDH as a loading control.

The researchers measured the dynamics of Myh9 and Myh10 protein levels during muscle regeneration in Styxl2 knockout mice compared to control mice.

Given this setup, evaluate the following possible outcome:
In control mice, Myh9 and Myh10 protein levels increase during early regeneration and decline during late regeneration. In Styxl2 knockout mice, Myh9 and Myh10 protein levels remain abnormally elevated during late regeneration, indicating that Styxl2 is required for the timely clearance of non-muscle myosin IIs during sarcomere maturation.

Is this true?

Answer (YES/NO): YES